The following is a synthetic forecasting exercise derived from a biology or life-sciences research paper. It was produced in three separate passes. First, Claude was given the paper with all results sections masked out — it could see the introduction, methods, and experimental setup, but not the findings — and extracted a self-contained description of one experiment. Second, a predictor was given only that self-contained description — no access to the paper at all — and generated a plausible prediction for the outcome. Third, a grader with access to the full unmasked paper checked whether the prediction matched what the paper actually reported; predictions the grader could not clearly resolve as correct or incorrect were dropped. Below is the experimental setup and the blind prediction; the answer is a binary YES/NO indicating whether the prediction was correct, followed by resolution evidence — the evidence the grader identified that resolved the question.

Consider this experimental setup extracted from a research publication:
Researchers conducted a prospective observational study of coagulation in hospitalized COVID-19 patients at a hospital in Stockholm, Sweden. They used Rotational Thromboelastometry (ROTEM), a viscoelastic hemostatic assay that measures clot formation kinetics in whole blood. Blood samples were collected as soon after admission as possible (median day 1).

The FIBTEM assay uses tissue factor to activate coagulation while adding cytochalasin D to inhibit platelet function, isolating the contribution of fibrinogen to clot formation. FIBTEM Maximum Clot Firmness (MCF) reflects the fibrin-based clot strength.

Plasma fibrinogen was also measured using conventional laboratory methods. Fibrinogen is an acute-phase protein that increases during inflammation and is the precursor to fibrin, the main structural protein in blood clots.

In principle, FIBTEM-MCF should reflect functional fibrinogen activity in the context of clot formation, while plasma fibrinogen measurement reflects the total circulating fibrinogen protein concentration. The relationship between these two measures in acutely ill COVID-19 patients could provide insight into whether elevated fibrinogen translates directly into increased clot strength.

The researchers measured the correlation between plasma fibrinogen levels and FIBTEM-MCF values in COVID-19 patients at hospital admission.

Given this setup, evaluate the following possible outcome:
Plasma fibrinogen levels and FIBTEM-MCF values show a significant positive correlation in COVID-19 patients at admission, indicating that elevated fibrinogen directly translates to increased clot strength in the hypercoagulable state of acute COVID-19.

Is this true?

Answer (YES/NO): YES